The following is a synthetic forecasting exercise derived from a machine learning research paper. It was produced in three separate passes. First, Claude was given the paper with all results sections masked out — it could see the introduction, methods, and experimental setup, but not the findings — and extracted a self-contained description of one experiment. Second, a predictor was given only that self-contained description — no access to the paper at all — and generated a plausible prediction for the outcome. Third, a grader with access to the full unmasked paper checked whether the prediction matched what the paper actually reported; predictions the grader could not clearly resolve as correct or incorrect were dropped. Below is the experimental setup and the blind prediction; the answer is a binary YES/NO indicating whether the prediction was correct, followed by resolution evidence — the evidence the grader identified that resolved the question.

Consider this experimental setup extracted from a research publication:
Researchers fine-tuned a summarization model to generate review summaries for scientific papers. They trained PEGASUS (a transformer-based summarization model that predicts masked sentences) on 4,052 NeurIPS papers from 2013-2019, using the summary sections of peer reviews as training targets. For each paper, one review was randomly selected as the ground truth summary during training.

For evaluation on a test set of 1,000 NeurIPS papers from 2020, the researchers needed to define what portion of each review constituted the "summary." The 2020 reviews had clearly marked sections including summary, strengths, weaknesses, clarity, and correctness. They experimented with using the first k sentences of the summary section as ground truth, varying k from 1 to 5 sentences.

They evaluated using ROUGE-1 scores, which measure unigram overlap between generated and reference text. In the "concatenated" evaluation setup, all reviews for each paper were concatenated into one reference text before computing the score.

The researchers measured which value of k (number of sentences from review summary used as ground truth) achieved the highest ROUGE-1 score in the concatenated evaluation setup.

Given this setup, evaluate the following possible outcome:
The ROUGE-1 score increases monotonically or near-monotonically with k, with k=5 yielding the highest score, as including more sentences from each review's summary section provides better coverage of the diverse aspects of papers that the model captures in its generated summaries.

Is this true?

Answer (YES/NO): NO